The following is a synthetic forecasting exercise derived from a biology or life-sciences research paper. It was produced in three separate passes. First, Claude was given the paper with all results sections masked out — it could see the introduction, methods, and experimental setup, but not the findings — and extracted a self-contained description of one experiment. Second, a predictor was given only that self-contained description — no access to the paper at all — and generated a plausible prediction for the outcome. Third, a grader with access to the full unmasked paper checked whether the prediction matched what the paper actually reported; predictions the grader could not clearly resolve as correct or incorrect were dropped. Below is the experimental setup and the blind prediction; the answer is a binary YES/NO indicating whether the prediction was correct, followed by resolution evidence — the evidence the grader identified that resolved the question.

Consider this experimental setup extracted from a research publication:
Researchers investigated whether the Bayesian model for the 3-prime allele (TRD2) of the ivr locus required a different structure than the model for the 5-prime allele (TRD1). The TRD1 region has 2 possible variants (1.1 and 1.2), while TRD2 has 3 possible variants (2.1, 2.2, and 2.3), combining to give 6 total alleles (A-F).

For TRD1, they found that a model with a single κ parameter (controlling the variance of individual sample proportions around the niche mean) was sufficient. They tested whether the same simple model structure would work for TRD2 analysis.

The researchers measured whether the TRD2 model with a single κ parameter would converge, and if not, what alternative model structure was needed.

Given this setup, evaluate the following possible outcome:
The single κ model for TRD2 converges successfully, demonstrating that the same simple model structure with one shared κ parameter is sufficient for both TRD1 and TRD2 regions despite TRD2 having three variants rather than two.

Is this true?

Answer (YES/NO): NO